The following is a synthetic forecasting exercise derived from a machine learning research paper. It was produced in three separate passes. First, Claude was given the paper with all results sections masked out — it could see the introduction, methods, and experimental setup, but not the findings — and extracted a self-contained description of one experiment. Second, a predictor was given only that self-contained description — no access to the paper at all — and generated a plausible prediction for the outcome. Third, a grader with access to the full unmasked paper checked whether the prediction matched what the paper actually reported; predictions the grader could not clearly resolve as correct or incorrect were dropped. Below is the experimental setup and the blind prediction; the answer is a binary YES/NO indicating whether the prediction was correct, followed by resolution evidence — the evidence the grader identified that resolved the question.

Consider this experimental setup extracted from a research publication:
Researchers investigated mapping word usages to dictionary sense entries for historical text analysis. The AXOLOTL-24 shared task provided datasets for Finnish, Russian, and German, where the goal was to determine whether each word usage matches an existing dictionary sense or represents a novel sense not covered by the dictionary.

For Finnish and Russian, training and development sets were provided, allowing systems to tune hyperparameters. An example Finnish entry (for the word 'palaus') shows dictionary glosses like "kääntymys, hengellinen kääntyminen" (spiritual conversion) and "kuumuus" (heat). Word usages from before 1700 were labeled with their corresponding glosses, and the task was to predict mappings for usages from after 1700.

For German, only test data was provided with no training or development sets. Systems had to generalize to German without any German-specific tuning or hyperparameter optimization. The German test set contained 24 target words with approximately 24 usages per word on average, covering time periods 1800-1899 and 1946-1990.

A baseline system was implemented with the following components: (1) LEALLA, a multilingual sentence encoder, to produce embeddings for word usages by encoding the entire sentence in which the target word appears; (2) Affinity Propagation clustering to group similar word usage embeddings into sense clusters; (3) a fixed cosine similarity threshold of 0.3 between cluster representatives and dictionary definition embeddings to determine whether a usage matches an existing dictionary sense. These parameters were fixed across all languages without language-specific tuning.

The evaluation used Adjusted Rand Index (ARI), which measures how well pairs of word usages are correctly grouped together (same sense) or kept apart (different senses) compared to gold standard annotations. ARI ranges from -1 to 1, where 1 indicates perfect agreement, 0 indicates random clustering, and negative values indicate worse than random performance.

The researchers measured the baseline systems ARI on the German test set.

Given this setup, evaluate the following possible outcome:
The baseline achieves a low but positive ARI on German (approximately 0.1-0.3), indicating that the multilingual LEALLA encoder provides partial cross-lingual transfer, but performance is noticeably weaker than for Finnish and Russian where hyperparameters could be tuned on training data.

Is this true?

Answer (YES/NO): NO